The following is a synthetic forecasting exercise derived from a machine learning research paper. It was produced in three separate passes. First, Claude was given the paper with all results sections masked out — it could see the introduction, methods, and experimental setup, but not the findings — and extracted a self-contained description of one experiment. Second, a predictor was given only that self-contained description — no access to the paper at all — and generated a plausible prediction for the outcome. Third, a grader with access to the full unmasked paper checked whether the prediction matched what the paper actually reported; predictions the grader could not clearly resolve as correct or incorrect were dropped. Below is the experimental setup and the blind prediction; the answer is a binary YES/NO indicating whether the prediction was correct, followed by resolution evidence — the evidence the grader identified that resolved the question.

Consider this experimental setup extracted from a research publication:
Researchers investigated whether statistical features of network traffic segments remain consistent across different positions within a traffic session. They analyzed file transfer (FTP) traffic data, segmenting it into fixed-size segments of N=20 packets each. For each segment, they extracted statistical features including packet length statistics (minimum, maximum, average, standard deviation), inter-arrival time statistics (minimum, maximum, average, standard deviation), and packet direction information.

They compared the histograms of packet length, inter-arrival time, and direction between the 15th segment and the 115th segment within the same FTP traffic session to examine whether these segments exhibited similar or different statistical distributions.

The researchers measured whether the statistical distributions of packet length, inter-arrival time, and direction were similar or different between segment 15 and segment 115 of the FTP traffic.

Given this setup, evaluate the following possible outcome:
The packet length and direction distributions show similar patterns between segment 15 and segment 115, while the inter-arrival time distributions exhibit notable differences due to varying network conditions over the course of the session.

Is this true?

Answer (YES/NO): NO